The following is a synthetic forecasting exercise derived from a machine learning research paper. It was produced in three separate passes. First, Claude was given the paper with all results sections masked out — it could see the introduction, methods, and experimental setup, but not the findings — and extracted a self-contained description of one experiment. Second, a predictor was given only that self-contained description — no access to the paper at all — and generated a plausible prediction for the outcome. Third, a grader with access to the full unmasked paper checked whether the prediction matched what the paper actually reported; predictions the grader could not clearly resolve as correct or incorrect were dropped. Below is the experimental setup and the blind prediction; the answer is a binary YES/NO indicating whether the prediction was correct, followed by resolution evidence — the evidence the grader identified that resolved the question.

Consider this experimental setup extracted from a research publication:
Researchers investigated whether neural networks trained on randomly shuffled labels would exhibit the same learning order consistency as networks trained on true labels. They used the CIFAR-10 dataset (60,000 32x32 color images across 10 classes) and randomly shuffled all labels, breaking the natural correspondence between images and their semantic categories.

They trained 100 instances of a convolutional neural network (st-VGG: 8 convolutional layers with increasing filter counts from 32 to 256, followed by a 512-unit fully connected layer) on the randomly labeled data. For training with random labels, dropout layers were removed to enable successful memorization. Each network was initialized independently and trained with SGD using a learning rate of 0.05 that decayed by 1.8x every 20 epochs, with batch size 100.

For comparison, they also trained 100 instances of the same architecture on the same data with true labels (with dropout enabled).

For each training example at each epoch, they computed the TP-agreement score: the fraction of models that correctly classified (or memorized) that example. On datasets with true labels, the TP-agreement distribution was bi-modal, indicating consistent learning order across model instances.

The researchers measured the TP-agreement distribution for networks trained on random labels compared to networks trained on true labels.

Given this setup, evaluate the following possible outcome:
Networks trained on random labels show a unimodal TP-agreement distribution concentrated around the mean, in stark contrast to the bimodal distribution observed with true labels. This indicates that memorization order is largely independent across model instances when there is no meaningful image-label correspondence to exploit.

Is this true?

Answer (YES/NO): YES